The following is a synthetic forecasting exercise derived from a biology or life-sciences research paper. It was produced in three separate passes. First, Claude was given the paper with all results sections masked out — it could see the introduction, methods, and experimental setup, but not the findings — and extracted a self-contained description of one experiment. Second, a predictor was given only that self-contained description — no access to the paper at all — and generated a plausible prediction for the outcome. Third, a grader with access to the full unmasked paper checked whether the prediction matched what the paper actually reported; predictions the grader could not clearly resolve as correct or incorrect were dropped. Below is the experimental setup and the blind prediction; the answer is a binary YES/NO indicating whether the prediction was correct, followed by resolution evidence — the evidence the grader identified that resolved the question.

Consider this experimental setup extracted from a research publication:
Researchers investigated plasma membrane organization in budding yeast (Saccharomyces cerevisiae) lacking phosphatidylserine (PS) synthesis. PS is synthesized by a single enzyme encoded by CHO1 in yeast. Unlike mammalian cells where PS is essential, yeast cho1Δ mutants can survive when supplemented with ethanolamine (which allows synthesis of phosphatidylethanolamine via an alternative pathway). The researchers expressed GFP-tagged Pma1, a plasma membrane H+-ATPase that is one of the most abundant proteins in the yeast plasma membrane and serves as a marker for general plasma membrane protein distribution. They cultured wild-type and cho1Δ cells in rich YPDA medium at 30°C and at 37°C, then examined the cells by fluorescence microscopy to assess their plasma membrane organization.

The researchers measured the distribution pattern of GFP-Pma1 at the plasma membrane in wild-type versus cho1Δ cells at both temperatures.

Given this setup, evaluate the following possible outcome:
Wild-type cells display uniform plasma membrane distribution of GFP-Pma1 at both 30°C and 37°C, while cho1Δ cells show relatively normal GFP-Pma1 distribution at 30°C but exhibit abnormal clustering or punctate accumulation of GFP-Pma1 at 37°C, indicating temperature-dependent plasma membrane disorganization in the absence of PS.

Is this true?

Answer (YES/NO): NO